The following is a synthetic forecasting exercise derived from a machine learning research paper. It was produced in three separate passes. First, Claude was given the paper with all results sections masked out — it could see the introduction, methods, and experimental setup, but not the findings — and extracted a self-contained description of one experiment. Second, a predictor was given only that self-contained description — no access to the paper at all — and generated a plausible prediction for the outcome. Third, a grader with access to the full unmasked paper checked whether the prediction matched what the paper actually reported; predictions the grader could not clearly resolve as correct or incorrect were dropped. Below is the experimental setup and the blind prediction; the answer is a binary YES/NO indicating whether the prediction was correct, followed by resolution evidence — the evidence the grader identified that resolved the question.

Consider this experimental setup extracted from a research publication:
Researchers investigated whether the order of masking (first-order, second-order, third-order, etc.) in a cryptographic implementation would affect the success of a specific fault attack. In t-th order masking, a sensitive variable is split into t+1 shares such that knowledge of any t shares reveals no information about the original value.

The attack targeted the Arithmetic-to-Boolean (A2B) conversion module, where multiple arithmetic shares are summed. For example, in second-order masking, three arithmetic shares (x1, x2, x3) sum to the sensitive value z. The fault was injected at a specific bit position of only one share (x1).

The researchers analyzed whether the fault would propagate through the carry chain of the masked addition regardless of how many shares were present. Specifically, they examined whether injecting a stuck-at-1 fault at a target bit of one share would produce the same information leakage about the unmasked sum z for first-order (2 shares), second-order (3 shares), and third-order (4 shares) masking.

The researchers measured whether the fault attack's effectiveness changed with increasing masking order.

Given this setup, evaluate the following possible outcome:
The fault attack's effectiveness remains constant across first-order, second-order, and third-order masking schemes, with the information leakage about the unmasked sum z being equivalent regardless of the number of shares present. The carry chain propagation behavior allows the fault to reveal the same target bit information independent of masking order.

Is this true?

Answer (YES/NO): YES